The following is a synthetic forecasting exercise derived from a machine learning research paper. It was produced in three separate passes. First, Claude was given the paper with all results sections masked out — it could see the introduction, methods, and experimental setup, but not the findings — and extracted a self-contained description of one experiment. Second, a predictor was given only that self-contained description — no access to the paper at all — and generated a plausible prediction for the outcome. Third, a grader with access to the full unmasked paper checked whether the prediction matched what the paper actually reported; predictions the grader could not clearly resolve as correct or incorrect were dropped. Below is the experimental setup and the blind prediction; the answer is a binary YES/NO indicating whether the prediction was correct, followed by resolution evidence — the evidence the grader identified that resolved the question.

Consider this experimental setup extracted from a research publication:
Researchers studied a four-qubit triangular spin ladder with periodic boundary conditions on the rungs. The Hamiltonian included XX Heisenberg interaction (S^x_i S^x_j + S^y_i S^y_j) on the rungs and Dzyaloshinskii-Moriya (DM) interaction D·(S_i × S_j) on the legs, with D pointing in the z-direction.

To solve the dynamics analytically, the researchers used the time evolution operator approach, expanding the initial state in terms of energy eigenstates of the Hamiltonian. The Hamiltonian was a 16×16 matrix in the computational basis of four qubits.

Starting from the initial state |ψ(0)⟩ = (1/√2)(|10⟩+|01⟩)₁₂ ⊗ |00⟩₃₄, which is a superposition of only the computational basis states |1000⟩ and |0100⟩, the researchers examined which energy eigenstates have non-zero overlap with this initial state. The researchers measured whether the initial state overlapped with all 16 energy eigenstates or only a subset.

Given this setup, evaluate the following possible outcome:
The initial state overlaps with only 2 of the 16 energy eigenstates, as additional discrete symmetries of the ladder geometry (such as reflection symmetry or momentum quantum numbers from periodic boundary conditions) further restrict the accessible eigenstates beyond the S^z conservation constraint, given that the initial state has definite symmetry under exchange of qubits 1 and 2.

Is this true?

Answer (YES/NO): NO